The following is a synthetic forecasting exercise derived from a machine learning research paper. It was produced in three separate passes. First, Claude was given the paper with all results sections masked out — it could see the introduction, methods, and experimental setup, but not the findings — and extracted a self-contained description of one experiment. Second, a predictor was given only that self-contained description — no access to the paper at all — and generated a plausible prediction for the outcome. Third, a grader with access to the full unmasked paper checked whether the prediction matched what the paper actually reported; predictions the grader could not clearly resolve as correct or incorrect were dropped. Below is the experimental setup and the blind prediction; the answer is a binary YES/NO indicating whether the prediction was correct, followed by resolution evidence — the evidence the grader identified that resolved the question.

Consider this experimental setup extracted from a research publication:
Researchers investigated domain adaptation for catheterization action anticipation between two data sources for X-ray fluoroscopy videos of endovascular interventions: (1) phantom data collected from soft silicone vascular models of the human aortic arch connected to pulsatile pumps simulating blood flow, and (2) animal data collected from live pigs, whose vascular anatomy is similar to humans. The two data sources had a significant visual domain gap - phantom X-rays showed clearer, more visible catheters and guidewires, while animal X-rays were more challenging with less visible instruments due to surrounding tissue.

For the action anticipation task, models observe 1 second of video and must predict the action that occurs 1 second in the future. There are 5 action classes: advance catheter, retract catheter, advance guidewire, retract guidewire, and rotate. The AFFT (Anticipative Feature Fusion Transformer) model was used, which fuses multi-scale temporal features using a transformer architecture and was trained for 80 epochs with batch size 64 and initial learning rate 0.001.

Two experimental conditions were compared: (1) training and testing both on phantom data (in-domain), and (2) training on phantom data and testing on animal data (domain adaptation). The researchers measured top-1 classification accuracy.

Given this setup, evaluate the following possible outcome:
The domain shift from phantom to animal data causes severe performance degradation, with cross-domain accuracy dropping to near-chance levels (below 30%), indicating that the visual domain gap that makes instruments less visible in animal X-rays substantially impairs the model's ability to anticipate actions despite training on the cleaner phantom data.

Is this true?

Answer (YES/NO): YES